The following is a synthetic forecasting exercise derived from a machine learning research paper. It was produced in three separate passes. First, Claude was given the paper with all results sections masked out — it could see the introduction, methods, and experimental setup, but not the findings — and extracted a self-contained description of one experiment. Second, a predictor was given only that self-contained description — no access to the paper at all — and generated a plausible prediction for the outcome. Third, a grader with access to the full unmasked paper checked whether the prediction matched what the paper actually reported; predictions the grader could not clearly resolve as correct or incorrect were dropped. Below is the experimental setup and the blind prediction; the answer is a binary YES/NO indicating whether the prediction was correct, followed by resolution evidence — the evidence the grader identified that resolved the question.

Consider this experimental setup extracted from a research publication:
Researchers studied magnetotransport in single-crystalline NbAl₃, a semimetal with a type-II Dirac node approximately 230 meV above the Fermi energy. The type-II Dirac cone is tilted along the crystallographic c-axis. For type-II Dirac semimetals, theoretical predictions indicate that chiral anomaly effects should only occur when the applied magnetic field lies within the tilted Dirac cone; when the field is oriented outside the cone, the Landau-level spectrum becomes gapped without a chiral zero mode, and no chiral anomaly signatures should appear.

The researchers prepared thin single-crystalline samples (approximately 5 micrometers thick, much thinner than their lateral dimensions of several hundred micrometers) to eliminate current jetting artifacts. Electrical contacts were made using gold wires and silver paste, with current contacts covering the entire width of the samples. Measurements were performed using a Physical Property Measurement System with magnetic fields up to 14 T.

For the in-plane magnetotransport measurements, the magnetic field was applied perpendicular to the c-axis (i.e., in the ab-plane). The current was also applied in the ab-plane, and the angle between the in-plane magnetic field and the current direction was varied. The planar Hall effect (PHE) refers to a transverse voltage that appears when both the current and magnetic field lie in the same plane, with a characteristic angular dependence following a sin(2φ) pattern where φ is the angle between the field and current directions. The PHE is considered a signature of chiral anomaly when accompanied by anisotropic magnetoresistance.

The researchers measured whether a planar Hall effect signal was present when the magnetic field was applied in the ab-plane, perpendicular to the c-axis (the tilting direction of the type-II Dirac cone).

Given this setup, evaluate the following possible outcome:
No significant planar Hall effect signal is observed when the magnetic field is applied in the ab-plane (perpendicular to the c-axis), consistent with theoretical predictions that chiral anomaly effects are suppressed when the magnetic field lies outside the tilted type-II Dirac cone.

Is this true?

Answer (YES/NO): NO